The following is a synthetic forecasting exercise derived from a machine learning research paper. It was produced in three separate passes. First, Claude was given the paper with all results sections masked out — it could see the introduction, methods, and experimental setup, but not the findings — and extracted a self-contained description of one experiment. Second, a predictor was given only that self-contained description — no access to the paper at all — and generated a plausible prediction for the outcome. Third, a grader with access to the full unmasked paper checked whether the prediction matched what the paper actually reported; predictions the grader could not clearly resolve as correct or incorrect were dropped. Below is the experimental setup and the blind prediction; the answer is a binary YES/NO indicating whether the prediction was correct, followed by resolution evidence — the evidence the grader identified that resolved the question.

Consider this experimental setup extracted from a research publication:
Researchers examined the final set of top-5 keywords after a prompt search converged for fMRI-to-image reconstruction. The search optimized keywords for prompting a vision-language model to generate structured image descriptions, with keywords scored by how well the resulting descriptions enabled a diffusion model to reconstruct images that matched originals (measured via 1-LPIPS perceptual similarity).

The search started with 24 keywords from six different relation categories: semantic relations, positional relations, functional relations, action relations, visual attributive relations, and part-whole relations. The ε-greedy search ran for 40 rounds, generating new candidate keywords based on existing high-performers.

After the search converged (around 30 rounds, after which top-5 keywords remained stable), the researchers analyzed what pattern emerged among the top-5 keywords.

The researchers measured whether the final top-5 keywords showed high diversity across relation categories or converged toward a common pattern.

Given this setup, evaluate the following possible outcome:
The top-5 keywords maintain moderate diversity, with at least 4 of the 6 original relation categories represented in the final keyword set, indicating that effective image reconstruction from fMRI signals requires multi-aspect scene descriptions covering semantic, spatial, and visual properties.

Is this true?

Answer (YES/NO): NO